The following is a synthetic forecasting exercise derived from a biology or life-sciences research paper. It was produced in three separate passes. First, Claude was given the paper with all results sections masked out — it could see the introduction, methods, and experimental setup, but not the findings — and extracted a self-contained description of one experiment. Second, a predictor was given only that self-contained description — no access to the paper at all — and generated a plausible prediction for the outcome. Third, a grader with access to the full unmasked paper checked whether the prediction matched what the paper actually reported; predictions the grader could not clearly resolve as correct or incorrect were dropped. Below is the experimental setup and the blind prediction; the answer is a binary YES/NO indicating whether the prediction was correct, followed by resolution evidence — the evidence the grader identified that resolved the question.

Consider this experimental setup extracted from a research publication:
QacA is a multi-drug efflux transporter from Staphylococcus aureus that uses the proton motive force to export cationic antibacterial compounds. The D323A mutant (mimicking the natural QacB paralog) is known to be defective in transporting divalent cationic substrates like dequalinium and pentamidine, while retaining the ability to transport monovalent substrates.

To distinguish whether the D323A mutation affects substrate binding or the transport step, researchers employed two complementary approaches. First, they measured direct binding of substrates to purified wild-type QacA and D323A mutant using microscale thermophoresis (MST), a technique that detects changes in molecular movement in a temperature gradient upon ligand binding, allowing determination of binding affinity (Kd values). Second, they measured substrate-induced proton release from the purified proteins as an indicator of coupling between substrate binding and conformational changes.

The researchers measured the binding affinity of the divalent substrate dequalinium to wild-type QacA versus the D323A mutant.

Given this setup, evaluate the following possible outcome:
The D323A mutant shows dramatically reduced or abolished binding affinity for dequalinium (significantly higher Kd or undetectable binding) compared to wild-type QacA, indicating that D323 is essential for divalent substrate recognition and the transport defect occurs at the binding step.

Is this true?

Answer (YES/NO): NO